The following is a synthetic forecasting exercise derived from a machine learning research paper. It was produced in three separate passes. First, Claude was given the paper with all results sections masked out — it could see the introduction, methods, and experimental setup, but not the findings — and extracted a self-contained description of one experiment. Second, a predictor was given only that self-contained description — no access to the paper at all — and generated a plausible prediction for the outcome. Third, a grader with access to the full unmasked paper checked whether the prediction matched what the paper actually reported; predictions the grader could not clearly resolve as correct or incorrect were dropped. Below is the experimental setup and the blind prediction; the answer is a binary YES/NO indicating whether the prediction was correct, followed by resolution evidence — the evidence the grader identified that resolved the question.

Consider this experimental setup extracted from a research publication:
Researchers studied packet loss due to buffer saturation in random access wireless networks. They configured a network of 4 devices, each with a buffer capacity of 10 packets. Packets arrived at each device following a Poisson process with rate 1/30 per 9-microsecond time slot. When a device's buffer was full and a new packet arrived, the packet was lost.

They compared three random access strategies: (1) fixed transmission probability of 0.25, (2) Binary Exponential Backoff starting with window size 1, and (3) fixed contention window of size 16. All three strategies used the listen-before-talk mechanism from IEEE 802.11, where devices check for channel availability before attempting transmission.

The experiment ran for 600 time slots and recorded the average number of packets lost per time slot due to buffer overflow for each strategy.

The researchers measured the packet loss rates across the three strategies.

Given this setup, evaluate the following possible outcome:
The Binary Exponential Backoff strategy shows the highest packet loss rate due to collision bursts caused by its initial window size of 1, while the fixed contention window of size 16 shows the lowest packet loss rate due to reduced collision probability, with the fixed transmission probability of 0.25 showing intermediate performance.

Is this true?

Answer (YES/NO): NO